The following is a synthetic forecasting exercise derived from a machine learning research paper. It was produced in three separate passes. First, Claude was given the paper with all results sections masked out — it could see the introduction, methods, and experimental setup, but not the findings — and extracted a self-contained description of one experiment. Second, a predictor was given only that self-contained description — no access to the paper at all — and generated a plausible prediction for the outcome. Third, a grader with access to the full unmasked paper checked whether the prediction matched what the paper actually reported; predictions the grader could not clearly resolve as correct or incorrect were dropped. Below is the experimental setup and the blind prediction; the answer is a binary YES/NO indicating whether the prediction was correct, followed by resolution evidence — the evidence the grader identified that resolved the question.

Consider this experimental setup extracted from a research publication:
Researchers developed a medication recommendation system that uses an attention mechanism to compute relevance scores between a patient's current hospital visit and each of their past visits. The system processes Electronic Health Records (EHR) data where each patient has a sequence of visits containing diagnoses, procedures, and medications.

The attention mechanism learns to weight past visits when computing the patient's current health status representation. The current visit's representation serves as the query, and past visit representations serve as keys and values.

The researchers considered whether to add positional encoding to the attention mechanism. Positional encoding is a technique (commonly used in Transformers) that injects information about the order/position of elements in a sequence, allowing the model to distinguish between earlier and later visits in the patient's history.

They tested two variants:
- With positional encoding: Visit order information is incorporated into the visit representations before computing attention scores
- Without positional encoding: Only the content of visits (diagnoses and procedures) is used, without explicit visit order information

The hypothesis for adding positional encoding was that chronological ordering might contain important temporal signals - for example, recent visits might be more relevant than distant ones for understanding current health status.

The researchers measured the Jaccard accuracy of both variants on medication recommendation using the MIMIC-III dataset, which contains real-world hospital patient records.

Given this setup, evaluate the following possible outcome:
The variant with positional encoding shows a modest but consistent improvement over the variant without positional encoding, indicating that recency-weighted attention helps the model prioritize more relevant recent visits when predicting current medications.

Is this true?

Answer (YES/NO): NO